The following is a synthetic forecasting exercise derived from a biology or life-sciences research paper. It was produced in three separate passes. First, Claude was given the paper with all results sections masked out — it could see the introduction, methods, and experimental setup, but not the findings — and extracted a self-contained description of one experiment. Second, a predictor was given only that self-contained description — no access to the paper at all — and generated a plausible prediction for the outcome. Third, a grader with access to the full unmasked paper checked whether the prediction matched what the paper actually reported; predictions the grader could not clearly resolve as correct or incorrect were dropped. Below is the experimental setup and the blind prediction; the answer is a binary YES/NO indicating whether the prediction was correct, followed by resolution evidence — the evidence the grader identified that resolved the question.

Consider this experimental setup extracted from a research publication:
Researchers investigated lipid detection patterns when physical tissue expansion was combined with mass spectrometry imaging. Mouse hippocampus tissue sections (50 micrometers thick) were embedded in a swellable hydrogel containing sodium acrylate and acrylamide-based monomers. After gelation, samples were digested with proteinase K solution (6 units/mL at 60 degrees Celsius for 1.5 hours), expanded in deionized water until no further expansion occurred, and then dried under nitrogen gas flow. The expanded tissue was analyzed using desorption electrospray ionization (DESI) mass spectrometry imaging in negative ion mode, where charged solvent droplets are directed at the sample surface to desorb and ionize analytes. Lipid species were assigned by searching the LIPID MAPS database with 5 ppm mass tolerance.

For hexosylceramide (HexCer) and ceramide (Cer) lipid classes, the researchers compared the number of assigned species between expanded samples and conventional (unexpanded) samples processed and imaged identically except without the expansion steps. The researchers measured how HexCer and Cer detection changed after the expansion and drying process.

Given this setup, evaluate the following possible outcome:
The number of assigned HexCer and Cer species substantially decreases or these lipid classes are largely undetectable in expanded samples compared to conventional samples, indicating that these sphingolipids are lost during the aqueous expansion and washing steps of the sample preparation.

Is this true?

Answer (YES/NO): NO